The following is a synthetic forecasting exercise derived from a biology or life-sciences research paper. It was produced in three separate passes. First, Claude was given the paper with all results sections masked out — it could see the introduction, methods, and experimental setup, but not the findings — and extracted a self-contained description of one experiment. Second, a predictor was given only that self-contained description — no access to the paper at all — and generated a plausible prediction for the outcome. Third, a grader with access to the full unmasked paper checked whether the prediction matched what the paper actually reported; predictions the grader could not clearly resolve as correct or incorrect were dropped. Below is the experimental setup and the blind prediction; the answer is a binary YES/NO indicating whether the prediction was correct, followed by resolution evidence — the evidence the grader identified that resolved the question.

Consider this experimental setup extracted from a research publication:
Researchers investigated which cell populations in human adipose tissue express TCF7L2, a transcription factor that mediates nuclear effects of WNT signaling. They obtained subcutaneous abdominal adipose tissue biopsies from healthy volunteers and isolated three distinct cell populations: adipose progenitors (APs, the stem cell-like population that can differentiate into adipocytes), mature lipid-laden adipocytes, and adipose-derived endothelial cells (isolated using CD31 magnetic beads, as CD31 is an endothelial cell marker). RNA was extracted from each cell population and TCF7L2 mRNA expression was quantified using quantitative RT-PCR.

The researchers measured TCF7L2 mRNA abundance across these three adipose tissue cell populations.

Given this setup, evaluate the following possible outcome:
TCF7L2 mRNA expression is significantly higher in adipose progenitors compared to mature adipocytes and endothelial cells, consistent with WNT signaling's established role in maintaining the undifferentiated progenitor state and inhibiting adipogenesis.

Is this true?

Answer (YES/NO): YES